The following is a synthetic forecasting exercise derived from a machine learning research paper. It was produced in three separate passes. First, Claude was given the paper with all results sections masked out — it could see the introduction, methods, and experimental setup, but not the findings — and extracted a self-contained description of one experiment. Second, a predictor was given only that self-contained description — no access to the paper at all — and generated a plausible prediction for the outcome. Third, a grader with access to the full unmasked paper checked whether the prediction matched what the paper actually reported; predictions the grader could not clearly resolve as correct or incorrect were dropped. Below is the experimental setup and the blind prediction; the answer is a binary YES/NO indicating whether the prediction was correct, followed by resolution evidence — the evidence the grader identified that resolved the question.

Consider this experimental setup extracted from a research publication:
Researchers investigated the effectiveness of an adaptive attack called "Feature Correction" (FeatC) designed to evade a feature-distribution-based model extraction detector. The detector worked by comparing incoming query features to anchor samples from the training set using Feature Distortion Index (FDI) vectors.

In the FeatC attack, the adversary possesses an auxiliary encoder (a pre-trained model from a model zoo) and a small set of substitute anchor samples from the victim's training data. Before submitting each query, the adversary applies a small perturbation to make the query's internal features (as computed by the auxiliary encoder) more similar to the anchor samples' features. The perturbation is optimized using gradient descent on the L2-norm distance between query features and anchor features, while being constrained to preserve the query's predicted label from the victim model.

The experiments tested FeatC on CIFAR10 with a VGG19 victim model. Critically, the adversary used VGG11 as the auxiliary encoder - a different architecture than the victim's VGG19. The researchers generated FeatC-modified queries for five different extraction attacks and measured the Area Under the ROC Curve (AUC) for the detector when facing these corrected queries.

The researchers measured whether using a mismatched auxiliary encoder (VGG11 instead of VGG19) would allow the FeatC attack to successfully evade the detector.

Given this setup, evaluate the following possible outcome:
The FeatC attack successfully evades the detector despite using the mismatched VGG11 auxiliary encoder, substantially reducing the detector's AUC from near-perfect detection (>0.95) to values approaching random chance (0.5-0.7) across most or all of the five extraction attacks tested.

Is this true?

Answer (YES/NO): NO